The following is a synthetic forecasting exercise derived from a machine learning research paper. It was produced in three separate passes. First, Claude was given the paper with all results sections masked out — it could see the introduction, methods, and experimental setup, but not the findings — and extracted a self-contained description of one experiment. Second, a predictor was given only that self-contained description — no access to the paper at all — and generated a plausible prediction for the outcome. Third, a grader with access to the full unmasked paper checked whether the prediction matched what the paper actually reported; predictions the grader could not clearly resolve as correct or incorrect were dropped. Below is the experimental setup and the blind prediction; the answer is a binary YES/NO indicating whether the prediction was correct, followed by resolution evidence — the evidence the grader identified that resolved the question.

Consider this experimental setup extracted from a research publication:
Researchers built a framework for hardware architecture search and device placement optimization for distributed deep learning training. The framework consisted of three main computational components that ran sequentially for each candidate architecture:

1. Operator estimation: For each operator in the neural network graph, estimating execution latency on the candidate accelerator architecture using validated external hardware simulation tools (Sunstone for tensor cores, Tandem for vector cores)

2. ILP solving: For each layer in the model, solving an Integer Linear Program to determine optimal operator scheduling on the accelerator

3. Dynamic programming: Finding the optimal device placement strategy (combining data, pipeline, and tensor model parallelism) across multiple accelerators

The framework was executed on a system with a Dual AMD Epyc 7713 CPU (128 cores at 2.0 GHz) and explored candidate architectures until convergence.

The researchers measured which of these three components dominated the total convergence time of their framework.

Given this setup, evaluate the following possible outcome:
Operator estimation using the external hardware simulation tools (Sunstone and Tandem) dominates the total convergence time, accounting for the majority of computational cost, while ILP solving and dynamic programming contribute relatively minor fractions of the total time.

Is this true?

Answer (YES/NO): YES